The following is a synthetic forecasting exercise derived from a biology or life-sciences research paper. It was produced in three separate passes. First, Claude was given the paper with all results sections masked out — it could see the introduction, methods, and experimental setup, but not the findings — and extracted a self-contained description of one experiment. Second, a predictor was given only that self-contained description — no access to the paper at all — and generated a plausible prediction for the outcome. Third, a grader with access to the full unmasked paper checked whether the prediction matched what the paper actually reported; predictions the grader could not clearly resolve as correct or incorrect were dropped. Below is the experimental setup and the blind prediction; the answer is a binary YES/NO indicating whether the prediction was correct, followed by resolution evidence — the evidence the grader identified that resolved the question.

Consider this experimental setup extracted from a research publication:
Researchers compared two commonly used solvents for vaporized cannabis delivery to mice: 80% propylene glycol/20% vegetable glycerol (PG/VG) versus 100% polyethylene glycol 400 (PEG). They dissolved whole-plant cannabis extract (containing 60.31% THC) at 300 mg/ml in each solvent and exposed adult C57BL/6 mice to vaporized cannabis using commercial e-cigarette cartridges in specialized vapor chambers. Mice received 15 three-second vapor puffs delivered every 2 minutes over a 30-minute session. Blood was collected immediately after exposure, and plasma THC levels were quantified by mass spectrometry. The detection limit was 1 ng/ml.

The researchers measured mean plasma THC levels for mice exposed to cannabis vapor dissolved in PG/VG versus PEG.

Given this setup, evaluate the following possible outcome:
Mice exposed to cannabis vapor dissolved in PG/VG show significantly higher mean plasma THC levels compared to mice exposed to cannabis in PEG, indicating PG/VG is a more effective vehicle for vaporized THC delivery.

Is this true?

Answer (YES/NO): NO